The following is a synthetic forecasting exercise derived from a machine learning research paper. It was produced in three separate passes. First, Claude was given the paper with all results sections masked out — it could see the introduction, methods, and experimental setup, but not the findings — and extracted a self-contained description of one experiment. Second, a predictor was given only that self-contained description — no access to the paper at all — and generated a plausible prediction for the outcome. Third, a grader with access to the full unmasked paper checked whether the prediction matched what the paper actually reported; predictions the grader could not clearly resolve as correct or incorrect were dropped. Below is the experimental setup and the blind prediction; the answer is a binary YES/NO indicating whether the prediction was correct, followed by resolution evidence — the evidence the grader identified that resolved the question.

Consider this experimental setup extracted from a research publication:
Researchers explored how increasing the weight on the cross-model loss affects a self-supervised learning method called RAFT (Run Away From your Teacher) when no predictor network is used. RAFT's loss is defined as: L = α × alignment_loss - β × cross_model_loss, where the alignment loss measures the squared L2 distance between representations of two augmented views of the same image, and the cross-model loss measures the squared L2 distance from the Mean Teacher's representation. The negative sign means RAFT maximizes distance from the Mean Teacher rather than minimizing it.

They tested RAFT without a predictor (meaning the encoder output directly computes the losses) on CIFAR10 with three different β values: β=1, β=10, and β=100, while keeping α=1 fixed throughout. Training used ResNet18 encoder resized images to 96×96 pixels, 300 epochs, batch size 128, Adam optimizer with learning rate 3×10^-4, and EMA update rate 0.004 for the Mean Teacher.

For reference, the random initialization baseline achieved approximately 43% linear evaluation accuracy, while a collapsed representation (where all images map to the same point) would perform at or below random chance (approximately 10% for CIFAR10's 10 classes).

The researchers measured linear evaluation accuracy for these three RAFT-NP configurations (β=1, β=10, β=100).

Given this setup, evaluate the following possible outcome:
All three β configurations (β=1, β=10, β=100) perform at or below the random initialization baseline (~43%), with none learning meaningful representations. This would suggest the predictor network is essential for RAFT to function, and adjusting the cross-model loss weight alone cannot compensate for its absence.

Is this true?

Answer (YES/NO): NO